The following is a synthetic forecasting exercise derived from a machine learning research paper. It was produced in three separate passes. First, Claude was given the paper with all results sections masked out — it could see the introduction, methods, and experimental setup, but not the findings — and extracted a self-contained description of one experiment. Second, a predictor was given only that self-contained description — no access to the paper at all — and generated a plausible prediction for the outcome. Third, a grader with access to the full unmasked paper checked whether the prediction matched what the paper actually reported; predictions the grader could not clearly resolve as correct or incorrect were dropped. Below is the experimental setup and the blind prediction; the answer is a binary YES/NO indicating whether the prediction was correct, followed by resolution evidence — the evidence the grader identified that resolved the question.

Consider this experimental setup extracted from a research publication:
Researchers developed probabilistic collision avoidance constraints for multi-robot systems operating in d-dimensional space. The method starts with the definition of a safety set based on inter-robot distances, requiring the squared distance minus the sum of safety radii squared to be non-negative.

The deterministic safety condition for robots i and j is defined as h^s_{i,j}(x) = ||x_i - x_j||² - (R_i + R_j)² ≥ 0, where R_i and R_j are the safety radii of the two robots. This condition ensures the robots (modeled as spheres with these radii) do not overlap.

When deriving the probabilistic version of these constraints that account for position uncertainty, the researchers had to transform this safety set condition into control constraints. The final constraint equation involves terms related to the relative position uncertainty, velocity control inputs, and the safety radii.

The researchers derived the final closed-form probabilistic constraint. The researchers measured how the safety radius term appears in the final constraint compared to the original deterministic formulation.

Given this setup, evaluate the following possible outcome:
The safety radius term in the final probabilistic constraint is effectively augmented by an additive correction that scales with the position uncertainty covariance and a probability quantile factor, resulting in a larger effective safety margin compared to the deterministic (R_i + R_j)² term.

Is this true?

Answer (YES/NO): NO